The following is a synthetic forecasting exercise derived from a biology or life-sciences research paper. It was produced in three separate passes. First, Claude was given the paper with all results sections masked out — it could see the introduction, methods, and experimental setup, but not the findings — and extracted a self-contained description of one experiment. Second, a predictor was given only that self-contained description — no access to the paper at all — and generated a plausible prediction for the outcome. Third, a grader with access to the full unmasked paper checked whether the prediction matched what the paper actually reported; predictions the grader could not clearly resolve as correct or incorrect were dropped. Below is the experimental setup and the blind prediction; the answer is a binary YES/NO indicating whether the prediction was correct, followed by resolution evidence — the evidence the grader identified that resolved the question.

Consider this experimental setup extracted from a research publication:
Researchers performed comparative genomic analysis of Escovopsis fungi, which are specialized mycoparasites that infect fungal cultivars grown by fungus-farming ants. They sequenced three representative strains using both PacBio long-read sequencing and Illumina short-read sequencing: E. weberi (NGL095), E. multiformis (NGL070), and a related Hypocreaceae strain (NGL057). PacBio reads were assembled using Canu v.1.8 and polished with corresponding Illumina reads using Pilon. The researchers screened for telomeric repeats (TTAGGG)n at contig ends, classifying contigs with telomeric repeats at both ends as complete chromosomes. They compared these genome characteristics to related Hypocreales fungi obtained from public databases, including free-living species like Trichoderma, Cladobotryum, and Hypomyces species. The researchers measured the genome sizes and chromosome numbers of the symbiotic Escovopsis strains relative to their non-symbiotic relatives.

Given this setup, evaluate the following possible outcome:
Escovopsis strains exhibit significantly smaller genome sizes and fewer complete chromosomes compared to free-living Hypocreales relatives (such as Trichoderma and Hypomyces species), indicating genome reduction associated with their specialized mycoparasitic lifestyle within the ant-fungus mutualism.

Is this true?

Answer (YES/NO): NO